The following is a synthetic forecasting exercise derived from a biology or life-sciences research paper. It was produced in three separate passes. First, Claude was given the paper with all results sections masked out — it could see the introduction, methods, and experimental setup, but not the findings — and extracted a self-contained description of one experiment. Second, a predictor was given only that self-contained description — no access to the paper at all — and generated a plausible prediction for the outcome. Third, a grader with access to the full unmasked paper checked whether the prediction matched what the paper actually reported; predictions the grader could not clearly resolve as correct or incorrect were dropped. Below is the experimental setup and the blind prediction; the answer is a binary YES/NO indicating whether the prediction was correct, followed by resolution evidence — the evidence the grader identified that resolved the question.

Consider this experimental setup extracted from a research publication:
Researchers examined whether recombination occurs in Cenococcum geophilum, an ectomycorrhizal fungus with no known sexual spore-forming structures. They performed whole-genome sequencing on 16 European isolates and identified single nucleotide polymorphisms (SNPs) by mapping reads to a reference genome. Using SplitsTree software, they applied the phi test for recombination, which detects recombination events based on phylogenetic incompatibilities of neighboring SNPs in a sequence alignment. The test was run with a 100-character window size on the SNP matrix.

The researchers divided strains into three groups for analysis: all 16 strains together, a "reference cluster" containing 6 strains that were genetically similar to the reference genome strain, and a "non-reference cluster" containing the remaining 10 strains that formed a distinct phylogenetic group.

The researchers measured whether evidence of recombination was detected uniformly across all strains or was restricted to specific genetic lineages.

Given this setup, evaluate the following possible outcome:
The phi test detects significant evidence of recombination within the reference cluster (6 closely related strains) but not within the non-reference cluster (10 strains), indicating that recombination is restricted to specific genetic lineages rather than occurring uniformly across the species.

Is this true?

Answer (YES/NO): YES